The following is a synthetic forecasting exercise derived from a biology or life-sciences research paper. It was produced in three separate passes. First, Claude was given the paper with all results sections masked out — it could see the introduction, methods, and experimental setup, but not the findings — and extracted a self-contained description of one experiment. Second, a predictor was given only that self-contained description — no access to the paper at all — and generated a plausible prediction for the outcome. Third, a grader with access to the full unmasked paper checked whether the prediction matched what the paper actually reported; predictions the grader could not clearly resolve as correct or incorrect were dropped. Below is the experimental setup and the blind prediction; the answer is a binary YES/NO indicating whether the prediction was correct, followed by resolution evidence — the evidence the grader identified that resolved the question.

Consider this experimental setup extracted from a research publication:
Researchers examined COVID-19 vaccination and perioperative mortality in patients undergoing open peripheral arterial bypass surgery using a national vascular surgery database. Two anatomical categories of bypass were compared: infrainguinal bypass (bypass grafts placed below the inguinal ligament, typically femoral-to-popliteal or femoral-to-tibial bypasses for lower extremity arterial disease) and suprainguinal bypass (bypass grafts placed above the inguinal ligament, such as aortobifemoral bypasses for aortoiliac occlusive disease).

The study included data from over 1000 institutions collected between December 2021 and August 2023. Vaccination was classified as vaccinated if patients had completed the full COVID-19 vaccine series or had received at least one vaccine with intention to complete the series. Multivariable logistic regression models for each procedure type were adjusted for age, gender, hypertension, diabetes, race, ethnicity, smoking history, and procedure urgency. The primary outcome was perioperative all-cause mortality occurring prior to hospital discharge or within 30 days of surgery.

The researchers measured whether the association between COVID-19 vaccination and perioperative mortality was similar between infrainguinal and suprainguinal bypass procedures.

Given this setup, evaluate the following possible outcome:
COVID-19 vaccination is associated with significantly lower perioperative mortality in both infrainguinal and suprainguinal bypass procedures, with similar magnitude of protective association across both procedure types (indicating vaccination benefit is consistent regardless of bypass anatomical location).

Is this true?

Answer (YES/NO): NO